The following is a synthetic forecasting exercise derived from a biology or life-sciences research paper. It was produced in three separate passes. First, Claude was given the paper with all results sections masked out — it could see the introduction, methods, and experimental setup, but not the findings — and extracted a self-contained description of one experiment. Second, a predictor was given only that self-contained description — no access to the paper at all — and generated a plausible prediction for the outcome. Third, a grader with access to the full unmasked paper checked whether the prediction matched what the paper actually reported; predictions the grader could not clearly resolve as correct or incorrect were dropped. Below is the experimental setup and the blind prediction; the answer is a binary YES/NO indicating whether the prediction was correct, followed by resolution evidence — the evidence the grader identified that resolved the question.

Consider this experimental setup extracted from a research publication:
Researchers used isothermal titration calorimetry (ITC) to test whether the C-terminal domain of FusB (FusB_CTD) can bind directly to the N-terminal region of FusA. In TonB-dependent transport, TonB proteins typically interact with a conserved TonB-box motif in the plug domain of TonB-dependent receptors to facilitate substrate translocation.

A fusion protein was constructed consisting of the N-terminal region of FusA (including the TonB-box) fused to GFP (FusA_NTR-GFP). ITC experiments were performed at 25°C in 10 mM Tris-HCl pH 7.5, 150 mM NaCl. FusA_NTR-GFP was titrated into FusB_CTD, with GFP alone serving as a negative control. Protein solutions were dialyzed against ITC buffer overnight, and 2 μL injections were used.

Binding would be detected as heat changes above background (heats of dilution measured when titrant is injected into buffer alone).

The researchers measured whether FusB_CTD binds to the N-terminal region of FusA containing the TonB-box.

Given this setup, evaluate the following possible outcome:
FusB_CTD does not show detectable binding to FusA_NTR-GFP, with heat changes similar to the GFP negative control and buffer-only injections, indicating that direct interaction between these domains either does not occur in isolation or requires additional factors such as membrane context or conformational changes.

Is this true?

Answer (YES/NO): NO